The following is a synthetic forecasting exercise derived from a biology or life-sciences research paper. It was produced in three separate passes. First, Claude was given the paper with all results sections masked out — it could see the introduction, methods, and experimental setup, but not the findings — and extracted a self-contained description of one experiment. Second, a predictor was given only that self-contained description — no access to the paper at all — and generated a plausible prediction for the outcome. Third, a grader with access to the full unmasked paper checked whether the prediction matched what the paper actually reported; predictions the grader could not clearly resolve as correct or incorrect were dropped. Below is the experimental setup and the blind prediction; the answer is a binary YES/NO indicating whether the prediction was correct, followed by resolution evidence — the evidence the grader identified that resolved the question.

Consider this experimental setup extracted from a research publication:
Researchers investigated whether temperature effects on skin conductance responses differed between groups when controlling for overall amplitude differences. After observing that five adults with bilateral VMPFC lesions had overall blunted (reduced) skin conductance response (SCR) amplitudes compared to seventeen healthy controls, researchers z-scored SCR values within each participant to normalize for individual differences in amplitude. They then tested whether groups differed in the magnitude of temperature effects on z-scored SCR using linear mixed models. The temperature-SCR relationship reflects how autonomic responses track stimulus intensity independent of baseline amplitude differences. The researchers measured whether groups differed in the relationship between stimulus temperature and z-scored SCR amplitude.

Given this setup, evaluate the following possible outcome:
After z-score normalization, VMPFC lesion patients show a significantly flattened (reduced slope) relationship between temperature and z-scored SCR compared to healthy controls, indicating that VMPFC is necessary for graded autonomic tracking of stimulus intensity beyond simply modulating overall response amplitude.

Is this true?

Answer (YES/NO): NO